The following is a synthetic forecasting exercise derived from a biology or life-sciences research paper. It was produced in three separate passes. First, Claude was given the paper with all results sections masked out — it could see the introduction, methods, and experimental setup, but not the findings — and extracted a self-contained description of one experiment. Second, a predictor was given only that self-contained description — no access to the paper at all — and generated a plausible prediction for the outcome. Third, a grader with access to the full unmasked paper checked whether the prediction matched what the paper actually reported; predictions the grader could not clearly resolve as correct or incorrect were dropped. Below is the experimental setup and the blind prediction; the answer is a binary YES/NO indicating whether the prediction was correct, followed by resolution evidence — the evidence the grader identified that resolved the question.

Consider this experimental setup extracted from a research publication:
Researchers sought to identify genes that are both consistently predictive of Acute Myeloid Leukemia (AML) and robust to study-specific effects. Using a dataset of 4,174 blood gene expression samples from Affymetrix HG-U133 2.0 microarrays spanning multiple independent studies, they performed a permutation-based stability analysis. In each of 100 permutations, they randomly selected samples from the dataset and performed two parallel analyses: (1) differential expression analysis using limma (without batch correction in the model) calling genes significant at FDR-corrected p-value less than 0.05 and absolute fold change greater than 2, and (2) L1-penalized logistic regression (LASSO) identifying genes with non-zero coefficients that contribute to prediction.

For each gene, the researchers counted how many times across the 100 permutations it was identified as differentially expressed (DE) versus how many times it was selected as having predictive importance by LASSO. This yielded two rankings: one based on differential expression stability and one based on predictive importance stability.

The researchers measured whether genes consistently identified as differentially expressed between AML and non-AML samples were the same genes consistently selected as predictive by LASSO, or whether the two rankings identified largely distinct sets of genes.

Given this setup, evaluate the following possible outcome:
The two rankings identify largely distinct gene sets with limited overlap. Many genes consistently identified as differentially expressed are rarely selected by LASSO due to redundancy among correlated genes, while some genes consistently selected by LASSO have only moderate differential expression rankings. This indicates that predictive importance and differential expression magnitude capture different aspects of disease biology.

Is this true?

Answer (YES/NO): YES